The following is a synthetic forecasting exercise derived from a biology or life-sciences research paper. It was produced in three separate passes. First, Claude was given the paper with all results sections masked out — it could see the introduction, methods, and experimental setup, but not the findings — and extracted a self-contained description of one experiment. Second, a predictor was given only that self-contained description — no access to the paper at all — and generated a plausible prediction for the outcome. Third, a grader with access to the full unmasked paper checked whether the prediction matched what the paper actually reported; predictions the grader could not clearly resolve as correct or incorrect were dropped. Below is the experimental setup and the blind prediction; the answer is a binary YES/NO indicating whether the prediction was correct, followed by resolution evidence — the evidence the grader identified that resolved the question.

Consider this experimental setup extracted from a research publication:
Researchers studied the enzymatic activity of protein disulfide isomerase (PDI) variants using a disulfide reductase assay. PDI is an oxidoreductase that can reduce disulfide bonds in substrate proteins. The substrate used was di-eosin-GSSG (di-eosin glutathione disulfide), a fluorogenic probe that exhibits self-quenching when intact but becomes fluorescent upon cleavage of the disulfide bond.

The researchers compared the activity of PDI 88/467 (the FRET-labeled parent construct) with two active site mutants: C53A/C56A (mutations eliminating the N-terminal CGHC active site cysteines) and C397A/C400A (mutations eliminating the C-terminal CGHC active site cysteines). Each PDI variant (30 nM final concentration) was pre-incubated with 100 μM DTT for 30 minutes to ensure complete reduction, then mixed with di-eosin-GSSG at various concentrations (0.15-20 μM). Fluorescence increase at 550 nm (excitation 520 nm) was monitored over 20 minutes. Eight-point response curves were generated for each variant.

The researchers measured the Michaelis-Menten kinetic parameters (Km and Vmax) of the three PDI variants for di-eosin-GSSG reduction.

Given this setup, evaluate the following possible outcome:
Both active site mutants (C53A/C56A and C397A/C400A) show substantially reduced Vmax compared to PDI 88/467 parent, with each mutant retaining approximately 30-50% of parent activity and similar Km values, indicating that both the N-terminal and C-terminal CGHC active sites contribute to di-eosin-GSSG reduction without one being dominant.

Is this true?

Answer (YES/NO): NO